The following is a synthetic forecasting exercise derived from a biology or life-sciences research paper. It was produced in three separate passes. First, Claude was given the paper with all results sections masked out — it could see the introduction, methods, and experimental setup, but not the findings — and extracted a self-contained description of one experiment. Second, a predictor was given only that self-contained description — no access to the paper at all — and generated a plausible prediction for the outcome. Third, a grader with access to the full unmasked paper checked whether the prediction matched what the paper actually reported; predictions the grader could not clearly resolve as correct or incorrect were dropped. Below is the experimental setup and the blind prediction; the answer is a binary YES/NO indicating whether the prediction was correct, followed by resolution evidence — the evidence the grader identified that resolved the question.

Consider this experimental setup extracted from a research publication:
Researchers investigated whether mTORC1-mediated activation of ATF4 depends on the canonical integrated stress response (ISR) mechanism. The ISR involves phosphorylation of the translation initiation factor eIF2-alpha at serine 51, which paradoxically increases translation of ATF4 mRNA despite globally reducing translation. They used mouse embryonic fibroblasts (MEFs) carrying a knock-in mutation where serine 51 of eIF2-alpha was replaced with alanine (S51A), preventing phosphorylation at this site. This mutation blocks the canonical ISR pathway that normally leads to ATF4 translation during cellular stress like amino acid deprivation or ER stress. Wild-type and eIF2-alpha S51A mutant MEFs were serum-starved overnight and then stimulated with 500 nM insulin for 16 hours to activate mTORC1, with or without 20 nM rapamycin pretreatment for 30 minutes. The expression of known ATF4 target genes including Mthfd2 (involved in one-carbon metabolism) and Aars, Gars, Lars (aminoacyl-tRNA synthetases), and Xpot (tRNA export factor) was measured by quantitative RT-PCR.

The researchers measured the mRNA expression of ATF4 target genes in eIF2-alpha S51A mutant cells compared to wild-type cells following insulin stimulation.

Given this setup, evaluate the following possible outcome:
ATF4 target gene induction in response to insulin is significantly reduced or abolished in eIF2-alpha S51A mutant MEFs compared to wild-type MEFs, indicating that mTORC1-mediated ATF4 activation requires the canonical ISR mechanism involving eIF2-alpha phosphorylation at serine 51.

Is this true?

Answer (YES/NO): NO